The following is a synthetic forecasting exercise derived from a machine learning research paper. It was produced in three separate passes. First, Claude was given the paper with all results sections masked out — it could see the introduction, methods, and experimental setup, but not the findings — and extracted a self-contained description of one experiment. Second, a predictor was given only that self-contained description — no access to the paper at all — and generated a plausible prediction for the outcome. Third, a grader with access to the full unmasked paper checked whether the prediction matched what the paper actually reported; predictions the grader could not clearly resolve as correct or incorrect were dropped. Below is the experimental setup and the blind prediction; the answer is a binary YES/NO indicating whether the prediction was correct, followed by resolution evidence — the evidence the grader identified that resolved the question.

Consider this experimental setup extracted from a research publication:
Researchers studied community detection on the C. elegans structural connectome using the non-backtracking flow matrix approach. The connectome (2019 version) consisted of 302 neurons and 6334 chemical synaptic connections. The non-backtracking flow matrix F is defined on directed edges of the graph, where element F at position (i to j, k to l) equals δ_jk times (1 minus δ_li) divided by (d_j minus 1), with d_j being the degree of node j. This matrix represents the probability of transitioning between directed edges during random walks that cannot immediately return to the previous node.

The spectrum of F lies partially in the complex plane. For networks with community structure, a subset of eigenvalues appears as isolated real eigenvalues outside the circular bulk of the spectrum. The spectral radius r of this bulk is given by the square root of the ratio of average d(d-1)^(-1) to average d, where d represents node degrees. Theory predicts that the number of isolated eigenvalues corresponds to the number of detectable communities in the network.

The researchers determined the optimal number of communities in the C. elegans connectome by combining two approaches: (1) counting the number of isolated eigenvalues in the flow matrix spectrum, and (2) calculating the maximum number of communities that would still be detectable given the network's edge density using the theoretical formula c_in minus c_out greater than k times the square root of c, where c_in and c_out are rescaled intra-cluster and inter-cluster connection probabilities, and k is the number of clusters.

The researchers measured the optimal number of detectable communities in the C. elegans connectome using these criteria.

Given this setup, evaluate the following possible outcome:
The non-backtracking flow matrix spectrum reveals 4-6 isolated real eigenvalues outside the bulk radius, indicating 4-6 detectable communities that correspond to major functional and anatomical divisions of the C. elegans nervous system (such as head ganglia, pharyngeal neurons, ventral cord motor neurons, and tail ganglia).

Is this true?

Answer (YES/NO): NO